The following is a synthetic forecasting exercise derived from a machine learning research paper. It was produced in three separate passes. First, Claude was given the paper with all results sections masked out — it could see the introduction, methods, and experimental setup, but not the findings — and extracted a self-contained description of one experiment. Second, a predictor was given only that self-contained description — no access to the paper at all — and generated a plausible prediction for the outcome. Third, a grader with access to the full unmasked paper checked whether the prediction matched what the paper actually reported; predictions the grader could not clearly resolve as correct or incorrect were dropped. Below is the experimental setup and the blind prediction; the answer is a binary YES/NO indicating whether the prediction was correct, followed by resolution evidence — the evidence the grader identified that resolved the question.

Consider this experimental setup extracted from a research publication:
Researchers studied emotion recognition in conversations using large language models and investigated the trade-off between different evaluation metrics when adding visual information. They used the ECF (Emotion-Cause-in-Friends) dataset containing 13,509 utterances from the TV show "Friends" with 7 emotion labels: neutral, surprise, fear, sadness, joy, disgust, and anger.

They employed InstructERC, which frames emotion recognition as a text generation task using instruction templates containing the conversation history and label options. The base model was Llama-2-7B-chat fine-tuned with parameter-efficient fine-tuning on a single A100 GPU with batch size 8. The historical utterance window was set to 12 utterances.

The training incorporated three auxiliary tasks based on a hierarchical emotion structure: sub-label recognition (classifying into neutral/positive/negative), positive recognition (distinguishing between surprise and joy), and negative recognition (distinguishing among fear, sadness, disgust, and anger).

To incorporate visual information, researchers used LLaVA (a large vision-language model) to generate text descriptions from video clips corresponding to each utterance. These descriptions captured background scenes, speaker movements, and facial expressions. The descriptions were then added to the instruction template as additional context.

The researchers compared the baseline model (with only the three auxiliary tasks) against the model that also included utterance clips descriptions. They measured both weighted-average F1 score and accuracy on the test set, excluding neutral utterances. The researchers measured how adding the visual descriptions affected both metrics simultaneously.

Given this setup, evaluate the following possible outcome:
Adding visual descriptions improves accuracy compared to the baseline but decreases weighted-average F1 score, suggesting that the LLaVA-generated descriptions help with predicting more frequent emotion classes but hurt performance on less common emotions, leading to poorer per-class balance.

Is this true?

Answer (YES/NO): NO